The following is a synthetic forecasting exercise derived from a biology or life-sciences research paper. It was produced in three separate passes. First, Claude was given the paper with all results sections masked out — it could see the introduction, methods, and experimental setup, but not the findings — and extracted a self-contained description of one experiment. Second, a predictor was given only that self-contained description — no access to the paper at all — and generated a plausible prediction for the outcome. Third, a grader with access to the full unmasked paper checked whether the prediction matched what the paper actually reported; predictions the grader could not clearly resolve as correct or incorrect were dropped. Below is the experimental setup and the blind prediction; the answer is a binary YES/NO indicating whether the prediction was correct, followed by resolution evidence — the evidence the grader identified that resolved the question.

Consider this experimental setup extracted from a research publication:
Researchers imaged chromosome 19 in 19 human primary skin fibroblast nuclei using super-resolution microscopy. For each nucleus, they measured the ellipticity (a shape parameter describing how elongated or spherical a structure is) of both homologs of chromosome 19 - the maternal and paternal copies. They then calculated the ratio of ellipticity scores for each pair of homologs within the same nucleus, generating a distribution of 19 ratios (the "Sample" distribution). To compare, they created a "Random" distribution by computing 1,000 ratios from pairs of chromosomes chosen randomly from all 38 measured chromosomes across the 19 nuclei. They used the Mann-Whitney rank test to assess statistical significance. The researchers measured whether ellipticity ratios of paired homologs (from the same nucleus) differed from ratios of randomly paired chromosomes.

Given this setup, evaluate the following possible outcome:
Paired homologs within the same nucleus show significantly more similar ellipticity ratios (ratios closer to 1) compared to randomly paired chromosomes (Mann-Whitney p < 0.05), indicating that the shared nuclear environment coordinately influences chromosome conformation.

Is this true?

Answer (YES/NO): NO